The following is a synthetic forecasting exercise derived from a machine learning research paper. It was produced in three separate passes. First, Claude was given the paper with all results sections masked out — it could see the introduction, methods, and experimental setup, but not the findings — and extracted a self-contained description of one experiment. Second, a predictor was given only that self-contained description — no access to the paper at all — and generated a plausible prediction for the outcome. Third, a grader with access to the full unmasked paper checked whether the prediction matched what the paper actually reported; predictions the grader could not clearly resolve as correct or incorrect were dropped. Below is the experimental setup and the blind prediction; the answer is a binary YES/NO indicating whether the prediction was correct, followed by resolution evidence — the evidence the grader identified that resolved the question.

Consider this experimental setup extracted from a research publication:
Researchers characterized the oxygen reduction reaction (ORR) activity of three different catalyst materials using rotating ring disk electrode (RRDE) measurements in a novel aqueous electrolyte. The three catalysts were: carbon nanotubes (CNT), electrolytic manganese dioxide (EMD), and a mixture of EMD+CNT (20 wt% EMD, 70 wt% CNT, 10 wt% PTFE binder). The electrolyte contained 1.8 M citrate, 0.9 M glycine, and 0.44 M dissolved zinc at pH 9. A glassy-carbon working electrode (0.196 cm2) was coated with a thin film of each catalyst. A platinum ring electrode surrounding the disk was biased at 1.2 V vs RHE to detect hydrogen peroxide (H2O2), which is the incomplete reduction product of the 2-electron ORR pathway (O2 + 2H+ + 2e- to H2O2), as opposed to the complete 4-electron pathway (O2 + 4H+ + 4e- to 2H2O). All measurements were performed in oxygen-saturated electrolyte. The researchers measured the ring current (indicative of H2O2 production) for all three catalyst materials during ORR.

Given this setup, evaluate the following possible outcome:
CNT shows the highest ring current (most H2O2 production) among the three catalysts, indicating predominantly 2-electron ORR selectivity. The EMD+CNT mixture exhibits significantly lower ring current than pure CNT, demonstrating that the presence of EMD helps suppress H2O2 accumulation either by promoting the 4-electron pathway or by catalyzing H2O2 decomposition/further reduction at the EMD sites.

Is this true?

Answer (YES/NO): NO